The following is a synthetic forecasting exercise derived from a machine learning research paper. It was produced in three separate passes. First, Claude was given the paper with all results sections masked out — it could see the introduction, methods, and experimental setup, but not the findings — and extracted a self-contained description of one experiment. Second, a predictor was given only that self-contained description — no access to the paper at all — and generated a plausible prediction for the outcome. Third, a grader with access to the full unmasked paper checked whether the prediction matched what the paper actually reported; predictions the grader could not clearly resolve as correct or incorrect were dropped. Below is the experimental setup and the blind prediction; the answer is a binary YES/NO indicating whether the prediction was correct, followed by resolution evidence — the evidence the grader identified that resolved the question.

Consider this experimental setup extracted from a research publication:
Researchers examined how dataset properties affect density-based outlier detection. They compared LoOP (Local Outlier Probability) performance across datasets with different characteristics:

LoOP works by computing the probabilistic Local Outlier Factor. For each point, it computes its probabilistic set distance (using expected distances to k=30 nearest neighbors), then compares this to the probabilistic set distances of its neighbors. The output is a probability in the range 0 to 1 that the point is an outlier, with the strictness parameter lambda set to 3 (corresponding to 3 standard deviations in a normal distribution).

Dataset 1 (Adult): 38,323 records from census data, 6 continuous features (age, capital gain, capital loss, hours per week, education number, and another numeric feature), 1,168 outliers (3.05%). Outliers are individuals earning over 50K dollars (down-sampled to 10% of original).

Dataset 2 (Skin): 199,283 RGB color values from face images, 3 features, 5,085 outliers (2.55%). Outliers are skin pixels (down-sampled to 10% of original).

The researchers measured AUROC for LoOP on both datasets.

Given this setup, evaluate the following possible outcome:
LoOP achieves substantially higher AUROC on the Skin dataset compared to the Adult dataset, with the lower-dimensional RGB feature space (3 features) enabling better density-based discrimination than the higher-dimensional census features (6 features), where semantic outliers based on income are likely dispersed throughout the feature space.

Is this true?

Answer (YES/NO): NO